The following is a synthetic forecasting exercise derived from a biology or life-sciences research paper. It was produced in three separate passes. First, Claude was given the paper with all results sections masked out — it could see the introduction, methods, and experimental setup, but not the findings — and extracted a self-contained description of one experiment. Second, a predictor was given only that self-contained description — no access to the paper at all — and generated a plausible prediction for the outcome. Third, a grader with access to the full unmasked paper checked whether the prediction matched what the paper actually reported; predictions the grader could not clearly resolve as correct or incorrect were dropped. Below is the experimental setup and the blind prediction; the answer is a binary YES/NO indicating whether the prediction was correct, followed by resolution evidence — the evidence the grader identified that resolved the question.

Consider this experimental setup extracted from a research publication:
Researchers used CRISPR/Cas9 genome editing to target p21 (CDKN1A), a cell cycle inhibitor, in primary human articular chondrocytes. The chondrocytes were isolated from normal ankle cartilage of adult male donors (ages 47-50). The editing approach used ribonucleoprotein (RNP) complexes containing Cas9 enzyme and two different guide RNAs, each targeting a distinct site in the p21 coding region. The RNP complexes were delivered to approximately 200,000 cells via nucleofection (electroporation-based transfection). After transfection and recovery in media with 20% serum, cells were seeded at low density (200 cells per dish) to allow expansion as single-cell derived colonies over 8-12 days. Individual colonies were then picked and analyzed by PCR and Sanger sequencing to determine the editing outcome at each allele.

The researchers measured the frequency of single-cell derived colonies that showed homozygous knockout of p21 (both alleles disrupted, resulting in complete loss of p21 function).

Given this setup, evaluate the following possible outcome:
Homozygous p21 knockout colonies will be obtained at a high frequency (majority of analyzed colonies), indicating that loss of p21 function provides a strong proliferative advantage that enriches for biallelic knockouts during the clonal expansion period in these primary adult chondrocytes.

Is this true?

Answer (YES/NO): NO